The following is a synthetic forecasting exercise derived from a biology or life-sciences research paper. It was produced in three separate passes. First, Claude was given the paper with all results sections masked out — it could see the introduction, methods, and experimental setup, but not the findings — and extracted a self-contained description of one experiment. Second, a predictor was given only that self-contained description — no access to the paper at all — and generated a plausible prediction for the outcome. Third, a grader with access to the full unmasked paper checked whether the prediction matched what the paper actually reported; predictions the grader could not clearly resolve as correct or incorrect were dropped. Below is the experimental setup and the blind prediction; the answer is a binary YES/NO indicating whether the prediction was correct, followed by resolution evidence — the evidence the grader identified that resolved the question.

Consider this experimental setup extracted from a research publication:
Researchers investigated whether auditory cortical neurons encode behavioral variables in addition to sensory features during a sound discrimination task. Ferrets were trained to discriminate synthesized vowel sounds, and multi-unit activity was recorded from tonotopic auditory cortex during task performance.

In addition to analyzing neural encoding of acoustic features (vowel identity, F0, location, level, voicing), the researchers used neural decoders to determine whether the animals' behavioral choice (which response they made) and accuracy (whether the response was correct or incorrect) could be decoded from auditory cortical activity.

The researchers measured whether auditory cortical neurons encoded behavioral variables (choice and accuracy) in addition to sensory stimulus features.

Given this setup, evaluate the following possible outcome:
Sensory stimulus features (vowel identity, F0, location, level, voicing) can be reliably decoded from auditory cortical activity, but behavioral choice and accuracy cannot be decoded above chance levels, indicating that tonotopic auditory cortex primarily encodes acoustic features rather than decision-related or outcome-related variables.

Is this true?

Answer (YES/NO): NO